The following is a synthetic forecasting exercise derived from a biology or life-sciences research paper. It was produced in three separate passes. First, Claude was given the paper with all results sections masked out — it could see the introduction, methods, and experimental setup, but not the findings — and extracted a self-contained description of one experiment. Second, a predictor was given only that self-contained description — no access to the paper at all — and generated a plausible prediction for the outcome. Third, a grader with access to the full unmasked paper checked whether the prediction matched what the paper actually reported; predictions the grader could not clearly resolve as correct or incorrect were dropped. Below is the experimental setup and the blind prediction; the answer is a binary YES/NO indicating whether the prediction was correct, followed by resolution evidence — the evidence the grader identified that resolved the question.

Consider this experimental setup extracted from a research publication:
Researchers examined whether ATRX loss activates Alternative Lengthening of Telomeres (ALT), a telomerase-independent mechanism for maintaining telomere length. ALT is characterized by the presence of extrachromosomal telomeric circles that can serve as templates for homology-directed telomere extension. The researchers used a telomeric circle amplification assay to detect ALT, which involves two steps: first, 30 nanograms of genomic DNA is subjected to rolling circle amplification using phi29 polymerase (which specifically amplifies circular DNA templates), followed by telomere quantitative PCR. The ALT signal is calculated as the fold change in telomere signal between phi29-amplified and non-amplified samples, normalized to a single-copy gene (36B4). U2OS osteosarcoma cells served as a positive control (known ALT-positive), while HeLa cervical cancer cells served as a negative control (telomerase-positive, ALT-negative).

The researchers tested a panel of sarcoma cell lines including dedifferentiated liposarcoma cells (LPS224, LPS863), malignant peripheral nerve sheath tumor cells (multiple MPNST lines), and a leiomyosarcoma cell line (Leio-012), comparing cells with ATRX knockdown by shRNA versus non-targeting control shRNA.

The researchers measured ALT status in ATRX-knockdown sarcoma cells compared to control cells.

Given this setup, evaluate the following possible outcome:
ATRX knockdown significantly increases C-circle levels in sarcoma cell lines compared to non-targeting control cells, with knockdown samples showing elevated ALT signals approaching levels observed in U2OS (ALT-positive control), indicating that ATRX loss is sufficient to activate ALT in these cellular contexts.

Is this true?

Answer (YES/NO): NO